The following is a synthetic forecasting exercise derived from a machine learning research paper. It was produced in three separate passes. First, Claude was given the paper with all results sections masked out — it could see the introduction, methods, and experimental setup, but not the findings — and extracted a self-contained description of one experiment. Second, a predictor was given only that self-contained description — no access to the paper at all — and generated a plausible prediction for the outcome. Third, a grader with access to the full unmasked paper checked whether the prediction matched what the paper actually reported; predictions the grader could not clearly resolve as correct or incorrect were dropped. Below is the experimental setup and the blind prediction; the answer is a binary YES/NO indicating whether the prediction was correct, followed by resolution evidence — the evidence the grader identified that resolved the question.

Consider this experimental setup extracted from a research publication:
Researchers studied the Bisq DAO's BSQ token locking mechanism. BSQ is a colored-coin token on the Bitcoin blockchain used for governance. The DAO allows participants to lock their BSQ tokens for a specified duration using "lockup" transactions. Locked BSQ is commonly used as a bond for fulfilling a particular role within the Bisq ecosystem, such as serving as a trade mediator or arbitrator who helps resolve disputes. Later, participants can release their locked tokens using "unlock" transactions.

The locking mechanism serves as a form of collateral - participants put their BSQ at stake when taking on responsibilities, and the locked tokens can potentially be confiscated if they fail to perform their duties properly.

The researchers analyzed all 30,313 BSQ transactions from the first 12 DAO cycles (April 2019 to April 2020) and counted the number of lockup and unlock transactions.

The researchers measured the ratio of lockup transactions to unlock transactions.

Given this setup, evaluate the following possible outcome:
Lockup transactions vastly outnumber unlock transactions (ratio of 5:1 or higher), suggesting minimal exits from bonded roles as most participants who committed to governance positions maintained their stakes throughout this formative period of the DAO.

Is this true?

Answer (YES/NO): NO